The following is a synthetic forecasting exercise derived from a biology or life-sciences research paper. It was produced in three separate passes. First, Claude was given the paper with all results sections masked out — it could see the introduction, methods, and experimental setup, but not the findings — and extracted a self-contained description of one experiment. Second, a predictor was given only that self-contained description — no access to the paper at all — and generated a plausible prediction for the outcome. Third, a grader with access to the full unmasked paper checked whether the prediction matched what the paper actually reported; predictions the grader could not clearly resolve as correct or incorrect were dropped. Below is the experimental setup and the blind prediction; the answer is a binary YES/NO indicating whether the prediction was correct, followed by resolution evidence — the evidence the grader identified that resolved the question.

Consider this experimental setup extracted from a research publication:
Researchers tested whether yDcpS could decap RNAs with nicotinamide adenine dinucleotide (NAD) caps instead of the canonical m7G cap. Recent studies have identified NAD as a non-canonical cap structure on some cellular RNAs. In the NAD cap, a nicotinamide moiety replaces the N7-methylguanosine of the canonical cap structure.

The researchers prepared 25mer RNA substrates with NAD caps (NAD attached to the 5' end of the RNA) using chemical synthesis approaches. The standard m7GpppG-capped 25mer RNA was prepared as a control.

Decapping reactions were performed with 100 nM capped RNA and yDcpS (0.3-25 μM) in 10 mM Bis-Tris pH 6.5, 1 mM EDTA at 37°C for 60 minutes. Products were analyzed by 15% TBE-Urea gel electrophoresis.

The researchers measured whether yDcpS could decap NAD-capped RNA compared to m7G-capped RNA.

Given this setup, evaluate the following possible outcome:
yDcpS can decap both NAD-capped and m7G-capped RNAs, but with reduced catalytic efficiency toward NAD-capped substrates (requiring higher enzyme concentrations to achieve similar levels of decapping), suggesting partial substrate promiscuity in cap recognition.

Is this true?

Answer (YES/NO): NO